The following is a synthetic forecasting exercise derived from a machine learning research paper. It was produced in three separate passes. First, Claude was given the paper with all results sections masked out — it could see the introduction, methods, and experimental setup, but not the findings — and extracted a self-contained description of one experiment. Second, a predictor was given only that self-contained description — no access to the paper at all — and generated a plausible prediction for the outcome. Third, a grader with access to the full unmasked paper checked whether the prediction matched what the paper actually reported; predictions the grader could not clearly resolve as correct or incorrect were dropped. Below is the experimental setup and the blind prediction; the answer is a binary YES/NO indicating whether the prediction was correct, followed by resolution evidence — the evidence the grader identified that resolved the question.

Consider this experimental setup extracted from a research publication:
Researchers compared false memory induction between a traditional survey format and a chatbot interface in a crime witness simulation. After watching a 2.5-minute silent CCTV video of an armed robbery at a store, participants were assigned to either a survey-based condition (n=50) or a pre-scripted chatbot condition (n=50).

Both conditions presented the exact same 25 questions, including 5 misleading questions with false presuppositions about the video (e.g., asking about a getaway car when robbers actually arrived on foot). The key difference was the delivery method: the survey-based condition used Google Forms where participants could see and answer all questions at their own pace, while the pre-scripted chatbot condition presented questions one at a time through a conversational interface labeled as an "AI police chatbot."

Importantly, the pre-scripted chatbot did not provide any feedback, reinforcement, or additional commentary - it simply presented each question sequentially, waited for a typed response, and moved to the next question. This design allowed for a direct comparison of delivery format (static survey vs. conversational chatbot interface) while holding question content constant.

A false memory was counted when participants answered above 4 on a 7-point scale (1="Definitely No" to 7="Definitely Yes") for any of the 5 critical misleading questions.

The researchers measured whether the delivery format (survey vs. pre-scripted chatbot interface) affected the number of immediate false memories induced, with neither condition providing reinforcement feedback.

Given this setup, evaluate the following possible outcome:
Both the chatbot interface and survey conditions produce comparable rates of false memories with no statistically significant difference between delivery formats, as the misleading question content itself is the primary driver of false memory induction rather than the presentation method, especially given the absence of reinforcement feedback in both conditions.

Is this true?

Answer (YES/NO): YES